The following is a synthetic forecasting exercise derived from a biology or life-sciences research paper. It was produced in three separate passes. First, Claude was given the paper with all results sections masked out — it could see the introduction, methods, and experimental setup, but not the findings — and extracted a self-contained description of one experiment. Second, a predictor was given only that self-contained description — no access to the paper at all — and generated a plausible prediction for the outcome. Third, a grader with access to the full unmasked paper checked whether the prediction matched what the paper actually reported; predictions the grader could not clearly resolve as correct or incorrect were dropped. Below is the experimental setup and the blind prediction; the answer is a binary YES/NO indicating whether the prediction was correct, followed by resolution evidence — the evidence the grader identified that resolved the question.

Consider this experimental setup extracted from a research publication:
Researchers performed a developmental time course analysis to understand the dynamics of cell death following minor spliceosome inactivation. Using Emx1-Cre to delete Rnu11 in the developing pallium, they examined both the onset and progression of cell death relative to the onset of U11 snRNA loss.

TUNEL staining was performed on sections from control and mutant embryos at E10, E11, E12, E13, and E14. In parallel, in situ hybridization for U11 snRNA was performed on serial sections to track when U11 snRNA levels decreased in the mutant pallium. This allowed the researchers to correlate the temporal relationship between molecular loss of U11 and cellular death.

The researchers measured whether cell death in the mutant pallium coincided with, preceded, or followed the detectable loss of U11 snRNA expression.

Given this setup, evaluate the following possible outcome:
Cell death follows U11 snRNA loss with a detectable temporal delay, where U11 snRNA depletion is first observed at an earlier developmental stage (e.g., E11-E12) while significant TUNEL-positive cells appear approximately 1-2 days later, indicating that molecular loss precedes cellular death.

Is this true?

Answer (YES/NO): YES